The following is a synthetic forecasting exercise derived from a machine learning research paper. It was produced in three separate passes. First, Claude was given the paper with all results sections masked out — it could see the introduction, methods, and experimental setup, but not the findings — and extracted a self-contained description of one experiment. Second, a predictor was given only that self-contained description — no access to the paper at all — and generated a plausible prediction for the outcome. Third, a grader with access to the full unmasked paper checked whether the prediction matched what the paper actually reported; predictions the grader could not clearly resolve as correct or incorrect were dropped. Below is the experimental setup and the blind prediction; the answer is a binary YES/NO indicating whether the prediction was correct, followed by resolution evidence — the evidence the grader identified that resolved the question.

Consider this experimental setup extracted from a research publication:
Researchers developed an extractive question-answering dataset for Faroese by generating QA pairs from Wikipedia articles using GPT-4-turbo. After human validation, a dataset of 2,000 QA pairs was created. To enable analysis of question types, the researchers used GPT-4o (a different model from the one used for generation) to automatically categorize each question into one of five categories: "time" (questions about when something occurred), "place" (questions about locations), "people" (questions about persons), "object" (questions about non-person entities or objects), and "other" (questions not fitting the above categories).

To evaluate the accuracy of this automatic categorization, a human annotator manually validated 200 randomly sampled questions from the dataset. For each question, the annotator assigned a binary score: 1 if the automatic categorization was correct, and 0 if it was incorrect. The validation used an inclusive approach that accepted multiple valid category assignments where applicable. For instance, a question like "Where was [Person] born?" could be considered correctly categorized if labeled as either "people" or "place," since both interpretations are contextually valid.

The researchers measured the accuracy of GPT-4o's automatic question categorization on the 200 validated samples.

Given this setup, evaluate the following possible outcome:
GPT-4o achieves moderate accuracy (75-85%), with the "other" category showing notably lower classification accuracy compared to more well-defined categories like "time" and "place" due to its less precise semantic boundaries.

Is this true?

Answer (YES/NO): NO